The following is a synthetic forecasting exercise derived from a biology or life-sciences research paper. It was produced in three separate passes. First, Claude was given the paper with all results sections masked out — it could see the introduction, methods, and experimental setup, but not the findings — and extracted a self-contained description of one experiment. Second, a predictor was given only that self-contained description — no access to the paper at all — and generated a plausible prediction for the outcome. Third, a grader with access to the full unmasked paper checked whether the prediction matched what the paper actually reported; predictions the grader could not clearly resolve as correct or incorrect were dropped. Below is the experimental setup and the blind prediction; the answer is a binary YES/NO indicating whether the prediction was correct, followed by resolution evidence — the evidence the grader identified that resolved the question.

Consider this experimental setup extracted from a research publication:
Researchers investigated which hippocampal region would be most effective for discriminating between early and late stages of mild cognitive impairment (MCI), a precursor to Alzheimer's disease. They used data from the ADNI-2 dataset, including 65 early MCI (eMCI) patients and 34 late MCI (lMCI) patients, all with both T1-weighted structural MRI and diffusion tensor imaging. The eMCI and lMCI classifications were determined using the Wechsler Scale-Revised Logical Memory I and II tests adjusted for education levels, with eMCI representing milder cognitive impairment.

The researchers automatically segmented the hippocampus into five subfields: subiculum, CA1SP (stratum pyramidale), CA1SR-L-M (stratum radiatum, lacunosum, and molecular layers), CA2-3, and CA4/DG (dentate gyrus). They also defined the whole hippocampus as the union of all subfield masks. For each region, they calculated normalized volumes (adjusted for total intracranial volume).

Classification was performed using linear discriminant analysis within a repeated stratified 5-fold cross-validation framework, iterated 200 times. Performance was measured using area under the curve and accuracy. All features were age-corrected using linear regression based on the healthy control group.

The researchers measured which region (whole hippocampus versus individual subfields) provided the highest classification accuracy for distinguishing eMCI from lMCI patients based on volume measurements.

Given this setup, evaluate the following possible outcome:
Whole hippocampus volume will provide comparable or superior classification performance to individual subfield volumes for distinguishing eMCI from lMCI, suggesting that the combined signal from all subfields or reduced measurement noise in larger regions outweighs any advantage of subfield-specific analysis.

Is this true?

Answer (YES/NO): NO